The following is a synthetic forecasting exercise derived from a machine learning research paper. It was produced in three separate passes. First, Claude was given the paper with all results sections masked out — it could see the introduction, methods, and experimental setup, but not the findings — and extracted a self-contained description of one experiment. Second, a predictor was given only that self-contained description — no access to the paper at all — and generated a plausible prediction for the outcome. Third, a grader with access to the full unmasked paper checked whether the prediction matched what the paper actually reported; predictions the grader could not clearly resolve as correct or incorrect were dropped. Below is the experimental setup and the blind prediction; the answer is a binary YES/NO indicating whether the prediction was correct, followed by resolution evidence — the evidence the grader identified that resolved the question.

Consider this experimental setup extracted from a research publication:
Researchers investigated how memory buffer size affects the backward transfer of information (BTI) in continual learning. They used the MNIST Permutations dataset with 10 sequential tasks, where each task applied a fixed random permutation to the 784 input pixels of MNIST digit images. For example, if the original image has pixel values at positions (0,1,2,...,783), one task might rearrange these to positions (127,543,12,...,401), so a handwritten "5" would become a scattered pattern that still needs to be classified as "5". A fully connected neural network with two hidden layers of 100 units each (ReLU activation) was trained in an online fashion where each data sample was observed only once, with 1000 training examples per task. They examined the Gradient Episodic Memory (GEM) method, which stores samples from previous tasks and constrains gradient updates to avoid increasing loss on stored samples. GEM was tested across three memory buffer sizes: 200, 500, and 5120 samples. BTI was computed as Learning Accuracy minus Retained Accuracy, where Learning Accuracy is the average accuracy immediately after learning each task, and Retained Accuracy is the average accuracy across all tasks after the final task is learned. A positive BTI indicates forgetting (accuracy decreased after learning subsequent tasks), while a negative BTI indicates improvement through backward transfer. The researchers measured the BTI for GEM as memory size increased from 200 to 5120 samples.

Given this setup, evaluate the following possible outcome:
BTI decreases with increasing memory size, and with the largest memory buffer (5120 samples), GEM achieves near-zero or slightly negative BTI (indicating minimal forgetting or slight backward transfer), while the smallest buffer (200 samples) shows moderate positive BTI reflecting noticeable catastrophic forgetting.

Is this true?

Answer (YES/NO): YES